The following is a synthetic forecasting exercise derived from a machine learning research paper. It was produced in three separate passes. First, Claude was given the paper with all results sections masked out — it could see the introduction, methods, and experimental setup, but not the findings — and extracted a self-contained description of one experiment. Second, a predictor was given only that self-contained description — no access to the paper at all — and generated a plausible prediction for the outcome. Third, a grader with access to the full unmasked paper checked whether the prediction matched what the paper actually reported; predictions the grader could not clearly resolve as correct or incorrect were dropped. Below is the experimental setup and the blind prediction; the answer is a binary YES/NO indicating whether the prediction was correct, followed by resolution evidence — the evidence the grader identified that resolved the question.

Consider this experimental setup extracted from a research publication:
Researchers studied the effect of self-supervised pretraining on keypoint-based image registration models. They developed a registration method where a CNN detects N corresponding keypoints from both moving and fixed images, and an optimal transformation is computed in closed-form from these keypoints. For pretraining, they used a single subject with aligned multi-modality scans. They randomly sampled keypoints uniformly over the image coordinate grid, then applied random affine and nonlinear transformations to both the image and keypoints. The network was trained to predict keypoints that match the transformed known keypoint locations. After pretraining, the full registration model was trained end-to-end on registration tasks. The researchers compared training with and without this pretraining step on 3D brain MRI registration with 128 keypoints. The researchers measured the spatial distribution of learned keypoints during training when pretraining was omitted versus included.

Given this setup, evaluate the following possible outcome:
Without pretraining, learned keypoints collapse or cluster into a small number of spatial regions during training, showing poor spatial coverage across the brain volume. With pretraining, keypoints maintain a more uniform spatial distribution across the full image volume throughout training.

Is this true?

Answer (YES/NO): YES